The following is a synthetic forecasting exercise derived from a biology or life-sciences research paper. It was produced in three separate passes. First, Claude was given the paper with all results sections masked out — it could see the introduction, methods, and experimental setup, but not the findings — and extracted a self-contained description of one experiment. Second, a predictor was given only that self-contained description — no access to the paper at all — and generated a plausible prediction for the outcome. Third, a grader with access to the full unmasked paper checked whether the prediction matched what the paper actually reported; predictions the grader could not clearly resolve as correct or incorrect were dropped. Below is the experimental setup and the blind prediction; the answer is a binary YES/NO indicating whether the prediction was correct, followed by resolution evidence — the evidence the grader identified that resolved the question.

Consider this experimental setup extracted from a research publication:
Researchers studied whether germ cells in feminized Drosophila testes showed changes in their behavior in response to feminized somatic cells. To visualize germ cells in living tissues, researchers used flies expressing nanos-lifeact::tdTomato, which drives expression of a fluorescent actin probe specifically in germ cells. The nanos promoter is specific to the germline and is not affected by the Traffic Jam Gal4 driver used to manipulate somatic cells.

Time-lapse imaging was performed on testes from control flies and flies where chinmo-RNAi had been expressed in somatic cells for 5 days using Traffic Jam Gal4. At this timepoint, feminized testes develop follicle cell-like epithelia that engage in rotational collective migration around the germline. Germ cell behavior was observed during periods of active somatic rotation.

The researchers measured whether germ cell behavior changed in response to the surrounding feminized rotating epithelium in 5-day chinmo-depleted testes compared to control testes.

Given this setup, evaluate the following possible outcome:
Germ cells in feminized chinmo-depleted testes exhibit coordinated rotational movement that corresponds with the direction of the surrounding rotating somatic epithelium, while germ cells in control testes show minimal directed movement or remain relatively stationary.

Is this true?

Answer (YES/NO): YES